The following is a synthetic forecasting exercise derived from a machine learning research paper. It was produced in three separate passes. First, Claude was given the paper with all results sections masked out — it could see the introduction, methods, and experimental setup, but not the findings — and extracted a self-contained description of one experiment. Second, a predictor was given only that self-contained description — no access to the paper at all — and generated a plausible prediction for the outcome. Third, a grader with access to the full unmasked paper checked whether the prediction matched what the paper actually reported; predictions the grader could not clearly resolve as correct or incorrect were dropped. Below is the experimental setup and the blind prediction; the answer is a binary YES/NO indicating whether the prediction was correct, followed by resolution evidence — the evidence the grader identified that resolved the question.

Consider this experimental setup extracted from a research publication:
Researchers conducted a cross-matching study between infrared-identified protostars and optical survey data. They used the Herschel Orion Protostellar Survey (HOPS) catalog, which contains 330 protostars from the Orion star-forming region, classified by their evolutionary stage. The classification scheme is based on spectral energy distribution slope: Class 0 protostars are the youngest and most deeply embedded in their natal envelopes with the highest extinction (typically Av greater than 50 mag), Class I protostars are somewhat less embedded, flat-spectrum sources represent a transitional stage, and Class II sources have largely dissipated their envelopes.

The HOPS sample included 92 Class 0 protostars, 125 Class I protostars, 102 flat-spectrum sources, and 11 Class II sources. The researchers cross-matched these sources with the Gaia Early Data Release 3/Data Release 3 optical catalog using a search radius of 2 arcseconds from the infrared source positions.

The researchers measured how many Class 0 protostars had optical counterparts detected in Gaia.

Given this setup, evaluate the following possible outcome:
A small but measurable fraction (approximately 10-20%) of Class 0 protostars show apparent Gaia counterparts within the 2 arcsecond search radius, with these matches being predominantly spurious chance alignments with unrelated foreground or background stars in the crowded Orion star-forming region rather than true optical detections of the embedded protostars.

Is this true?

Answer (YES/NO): NO